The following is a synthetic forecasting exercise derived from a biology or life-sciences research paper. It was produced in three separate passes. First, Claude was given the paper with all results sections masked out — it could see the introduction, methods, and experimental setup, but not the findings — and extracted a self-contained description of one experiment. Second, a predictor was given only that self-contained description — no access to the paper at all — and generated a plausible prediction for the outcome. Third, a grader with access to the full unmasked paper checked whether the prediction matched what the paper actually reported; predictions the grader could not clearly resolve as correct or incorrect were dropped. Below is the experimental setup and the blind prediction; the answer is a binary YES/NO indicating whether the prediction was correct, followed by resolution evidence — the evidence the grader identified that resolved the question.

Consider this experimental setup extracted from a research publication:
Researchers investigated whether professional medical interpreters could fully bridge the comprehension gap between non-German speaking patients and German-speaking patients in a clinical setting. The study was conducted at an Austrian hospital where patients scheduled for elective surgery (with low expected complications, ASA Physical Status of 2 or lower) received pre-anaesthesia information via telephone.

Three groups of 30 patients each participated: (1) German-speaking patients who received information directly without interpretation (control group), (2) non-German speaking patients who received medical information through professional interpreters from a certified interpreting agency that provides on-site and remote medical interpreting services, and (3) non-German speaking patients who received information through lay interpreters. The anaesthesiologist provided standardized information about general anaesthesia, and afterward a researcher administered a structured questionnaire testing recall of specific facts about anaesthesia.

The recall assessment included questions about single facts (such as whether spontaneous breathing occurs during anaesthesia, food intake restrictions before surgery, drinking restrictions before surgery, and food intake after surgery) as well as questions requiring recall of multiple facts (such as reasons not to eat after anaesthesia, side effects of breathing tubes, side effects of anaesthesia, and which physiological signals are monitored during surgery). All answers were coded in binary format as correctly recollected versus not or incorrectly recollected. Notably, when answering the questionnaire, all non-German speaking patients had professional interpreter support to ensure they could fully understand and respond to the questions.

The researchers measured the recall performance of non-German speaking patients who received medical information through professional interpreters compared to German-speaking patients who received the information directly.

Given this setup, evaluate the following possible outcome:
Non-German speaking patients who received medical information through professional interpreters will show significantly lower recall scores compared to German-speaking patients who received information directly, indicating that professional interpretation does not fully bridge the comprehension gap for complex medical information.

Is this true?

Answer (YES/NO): NO